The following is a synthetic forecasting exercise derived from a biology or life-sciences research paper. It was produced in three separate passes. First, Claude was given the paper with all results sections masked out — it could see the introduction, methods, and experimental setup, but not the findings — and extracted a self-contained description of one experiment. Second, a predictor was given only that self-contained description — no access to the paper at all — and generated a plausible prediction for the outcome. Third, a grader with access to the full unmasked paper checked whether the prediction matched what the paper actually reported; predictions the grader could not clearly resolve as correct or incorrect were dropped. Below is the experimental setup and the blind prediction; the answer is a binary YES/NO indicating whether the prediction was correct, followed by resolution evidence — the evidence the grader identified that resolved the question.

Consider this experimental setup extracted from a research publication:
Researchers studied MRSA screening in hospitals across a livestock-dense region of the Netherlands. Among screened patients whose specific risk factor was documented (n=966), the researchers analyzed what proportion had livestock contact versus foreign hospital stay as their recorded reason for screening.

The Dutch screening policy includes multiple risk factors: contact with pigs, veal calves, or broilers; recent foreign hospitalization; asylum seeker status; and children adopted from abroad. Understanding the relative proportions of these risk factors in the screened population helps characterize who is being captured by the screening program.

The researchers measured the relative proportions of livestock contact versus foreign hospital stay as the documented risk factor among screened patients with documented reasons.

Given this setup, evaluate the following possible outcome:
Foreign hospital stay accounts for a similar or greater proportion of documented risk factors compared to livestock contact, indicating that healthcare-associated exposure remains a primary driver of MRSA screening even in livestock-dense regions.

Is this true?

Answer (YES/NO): YES